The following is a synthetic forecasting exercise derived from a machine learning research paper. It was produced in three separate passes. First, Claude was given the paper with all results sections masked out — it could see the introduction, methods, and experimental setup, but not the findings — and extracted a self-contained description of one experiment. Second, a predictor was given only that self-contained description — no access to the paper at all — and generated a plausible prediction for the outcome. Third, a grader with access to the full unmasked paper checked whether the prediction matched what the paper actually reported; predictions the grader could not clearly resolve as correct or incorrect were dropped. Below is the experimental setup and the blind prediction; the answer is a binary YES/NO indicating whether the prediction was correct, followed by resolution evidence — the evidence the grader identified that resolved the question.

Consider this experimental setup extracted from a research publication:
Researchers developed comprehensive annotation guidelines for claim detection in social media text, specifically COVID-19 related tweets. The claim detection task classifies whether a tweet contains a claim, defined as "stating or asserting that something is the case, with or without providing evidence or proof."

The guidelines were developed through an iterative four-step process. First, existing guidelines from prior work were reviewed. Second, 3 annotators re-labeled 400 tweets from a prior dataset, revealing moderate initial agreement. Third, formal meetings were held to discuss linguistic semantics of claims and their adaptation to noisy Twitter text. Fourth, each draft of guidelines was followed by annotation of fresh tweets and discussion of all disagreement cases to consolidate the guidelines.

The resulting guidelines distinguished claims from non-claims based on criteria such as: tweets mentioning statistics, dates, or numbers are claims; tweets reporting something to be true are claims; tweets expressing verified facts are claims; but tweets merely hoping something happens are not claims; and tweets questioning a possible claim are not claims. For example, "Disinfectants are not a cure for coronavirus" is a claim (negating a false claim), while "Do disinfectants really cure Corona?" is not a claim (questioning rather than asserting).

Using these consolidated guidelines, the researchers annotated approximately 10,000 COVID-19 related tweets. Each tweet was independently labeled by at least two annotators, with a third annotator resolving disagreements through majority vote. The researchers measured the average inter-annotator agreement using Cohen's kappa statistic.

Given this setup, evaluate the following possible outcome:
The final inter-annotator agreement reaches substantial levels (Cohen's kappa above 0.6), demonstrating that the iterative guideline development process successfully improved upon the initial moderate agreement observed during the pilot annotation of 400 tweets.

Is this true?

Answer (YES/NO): YES